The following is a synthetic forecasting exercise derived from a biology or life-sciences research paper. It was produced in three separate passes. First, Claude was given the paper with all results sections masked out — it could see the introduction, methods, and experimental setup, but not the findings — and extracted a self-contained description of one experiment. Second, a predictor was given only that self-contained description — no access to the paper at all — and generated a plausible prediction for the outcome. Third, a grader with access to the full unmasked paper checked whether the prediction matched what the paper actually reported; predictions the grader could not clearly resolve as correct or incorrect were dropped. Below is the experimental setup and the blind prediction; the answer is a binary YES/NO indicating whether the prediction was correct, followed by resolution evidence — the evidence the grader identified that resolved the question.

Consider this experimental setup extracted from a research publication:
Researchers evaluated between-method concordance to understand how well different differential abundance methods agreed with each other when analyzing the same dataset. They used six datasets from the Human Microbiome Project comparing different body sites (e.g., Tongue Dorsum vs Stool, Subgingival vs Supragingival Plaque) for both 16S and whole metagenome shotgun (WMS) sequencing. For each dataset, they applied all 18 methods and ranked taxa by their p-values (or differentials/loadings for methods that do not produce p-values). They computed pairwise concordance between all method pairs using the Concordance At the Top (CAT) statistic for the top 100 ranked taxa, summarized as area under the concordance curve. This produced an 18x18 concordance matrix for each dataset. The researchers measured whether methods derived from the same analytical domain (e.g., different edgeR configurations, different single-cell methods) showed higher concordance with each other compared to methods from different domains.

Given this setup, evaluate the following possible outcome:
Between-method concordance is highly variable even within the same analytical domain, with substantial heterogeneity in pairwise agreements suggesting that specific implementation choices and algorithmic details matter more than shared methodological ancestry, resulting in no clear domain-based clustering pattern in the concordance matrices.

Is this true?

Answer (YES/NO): YES